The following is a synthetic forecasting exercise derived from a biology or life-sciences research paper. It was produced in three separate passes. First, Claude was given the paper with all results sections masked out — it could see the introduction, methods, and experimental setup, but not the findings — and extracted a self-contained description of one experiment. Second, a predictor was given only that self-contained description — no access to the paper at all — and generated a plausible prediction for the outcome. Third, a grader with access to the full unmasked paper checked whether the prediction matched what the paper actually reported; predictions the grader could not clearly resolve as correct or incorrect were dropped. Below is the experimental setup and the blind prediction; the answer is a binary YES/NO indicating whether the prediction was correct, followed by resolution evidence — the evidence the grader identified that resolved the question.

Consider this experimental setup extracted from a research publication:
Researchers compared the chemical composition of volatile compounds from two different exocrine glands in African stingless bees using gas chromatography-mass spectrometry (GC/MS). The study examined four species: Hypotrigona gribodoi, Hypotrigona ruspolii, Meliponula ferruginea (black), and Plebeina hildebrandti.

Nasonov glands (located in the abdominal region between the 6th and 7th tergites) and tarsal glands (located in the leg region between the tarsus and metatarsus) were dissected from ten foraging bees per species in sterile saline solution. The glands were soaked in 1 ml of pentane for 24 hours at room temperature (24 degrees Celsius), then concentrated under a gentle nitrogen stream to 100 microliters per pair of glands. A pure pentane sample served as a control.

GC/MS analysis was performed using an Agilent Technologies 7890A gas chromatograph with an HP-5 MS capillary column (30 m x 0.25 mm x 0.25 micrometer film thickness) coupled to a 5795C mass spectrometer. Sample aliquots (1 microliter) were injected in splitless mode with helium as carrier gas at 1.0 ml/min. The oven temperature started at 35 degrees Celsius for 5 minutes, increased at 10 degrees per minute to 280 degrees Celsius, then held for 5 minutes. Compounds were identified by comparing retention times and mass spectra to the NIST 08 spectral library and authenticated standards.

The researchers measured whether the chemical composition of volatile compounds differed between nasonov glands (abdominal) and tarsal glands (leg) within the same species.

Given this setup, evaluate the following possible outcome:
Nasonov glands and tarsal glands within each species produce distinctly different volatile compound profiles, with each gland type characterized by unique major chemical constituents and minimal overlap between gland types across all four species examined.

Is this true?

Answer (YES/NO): NO